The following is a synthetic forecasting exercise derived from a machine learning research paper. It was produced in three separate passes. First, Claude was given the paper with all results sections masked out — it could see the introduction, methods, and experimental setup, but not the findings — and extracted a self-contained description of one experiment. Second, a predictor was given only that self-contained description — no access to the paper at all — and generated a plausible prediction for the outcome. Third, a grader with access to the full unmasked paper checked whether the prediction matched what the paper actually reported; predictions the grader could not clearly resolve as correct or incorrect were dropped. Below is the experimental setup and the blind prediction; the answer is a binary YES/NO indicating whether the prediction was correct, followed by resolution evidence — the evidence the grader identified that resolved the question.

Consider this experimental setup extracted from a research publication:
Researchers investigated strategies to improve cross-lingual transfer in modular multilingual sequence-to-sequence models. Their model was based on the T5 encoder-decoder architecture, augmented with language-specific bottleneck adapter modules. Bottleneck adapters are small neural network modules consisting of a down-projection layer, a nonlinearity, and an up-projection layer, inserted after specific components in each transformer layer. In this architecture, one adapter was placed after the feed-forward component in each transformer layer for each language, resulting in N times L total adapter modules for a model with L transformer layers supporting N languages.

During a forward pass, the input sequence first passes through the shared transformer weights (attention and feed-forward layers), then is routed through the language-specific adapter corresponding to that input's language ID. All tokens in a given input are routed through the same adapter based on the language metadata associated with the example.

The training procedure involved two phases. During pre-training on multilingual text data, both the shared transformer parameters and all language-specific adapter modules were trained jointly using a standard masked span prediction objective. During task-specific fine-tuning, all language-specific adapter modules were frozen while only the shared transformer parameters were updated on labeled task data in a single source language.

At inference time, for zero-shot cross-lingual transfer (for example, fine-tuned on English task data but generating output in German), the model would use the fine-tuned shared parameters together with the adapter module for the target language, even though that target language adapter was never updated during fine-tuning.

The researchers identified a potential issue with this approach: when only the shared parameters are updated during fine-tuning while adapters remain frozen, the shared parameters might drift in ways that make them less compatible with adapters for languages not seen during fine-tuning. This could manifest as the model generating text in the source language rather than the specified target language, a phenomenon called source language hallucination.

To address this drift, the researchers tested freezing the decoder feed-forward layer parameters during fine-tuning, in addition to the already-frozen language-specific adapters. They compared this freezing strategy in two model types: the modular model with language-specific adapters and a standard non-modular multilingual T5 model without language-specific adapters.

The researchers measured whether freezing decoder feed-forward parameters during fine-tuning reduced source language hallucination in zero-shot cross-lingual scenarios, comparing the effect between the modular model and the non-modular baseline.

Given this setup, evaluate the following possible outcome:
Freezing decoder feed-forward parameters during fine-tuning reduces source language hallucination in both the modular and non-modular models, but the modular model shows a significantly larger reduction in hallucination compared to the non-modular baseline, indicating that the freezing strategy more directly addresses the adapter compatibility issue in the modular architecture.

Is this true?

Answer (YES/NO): YES